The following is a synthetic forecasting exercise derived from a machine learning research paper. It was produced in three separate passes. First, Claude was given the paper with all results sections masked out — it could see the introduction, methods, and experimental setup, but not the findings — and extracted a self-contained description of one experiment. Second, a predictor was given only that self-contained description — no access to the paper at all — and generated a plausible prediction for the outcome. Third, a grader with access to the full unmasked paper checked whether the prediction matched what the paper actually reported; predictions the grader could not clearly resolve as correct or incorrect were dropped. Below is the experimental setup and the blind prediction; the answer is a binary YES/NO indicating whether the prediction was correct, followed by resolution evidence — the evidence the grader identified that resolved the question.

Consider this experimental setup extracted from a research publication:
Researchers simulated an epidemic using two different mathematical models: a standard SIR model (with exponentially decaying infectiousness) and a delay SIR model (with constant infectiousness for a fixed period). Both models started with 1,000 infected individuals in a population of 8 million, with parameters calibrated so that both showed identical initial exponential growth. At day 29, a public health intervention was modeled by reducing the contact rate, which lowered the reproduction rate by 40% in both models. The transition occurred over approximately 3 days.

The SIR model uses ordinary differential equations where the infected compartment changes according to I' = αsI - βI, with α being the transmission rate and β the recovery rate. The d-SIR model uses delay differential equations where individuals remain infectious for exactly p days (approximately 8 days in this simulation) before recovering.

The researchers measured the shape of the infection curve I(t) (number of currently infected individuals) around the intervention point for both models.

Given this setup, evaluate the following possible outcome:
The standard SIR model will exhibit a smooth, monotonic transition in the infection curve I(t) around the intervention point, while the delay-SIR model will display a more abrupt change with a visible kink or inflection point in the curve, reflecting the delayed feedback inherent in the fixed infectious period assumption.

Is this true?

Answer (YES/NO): NO